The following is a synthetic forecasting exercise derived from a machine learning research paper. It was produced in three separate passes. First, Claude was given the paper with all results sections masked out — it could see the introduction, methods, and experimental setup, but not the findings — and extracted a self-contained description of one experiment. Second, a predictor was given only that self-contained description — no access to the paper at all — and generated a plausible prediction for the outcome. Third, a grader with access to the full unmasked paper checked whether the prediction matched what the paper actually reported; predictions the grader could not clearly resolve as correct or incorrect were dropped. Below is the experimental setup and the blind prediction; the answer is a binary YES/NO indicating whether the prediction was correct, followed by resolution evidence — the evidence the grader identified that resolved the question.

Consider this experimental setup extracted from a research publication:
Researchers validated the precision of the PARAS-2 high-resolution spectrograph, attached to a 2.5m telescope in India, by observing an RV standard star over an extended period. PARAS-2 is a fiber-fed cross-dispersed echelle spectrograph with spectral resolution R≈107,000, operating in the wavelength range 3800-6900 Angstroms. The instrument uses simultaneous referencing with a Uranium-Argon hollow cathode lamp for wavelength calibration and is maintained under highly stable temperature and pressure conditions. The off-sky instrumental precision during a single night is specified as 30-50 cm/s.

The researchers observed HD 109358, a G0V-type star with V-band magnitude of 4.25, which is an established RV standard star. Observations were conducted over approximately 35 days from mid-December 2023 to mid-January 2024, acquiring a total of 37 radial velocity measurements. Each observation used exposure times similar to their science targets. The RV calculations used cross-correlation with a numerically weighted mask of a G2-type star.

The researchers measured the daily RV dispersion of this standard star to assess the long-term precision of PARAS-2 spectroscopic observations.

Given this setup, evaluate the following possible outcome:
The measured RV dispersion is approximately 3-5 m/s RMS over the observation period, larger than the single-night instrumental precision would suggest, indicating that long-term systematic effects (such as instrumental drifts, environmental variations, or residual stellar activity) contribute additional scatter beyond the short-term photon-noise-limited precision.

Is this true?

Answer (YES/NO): NO